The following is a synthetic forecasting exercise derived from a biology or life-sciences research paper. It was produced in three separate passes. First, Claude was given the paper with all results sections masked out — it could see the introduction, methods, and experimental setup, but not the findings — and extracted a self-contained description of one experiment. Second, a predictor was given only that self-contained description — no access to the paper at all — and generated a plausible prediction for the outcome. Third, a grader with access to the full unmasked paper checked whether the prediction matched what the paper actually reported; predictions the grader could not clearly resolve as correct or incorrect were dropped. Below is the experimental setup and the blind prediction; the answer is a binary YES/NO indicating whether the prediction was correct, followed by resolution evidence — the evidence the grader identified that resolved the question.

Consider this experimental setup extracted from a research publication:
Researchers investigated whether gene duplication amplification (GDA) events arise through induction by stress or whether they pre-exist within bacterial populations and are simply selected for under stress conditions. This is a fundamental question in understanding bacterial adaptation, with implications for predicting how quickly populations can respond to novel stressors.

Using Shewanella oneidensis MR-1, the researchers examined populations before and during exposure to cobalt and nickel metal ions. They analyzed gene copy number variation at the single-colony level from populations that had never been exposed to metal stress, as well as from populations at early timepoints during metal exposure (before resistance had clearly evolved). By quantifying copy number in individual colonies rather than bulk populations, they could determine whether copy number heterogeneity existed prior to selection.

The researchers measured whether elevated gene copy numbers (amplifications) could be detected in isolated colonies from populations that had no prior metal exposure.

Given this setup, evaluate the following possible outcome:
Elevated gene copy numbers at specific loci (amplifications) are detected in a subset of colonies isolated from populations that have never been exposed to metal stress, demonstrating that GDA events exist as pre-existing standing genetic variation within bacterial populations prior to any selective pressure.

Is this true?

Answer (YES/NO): NO